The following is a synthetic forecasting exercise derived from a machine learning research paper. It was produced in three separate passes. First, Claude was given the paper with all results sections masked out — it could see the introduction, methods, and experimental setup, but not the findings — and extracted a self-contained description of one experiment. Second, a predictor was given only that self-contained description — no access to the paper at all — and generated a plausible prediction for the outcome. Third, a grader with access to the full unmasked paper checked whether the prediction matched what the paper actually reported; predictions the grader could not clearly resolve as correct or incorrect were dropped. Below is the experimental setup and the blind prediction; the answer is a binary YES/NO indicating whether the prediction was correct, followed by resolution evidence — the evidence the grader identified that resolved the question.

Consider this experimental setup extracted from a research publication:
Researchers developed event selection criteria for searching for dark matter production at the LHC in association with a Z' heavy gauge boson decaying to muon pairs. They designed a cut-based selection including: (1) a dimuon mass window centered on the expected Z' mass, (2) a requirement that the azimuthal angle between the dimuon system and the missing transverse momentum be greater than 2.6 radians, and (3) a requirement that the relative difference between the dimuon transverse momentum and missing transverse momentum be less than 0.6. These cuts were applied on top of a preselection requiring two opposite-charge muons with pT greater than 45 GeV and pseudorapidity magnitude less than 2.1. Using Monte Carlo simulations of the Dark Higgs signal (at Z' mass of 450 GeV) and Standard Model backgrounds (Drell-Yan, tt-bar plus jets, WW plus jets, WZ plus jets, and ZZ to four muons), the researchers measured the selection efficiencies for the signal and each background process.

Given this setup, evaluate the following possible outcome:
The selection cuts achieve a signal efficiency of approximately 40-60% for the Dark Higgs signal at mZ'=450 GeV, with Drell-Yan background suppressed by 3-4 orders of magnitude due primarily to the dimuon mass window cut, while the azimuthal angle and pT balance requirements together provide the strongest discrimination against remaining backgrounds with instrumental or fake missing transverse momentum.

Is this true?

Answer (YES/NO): NO